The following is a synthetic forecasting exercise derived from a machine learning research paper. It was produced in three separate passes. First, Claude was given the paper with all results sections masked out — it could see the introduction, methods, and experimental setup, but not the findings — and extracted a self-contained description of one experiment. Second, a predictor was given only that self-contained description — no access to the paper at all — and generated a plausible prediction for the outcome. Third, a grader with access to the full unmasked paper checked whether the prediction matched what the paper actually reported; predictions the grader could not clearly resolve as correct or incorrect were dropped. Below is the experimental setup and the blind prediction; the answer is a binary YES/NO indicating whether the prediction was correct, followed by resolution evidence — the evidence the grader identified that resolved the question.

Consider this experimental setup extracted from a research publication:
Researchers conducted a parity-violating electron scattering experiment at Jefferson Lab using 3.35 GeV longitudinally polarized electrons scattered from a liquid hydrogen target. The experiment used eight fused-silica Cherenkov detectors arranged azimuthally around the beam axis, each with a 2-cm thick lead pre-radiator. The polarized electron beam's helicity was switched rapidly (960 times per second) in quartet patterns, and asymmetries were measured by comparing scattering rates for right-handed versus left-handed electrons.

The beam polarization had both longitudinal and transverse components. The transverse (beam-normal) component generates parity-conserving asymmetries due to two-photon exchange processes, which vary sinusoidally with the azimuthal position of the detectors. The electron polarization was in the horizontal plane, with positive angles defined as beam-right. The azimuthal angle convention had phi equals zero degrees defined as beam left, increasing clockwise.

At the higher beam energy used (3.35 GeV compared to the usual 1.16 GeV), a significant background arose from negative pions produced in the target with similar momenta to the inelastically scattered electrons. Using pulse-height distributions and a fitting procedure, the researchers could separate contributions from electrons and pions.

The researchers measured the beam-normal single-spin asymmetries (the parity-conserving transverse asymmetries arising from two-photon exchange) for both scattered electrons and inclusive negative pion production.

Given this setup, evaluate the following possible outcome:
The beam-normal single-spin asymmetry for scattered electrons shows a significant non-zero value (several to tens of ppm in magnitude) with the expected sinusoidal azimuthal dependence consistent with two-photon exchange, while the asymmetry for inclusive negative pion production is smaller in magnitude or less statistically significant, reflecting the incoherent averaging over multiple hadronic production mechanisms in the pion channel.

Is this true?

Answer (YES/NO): NO